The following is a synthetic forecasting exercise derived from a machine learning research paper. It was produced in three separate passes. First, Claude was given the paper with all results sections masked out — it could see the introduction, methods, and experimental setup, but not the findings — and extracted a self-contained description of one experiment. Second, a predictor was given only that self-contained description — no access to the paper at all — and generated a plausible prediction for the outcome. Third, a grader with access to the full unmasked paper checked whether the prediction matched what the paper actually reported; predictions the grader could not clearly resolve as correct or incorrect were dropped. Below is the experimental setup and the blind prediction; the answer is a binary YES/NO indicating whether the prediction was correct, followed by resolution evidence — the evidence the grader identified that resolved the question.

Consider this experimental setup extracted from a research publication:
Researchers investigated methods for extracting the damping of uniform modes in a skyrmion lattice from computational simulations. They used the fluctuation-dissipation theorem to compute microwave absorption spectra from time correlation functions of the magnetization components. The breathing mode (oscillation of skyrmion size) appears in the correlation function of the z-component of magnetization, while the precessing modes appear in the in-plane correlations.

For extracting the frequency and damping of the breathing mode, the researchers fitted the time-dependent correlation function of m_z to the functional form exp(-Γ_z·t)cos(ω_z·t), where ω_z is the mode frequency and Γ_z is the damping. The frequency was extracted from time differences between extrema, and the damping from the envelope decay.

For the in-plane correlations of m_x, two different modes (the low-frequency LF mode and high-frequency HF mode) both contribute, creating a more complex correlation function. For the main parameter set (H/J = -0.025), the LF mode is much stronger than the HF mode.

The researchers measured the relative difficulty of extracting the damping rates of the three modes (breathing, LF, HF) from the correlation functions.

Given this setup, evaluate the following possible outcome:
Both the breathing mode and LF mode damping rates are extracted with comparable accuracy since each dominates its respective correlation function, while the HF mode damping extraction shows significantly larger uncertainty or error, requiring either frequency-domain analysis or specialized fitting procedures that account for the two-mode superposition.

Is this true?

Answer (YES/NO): NO